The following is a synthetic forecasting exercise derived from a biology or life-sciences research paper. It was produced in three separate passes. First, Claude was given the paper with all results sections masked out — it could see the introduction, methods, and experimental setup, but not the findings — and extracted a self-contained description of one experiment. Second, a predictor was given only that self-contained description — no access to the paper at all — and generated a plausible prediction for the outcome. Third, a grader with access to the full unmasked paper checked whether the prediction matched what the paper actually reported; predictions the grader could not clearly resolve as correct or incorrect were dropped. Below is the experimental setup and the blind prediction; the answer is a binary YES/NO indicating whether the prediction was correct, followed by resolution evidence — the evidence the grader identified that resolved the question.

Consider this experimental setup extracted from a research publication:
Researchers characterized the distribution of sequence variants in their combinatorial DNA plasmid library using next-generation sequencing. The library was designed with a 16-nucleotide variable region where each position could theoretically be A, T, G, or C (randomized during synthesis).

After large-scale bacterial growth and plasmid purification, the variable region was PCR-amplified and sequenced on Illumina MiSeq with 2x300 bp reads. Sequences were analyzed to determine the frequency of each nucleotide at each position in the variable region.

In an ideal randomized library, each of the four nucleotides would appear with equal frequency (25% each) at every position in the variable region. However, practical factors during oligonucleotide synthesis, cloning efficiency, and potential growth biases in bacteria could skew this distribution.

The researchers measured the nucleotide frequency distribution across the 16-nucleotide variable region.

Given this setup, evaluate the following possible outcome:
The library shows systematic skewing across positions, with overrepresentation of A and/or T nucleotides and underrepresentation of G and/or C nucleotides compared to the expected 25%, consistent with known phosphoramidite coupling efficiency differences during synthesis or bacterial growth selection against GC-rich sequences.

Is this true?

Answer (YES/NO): YES